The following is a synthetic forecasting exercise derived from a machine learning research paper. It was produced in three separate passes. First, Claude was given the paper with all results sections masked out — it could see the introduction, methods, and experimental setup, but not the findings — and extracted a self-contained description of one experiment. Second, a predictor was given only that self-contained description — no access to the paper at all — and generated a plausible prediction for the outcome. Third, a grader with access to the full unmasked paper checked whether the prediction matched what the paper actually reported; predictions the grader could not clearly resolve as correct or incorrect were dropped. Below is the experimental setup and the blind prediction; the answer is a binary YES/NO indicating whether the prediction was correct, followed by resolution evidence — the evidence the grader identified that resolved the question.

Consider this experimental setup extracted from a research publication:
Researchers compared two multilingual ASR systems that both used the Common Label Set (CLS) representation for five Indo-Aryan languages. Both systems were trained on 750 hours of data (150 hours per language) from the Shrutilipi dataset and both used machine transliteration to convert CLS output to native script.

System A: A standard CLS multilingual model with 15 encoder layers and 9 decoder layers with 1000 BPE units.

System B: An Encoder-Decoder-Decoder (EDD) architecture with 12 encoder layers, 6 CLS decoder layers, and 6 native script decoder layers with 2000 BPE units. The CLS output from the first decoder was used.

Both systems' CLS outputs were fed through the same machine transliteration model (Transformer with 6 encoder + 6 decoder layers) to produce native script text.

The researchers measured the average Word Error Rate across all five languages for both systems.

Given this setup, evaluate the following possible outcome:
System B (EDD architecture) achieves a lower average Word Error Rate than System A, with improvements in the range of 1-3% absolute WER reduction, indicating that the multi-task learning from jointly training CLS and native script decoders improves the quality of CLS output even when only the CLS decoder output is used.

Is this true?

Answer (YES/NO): NO